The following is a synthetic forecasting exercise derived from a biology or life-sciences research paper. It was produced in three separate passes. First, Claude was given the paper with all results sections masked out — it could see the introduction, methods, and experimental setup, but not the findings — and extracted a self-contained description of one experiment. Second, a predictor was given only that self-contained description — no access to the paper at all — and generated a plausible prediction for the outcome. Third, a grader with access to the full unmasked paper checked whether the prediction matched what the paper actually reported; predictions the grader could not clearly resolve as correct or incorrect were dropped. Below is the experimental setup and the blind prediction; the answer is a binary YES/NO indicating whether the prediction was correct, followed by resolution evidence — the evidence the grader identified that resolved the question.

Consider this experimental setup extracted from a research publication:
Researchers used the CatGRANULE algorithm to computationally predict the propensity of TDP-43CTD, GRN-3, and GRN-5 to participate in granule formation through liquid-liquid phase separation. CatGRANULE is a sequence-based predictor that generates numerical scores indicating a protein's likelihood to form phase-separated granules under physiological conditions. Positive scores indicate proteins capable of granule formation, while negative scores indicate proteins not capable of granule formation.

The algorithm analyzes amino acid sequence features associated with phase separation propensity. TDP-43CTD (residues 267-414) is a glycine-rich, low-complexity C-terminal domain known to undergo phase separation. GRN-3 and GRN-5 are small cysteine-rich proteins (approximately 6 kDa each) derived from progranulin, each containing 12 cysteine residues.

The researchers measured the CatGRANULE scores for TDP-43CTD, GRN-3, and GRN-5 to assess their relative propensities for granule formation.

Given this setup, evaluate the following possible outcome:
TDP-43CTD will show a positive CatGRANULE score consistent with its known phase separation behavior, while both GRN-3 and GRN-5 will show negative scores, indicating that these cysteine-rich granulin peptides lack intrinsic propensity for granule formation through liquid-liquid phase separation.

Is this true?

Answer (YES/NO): YES